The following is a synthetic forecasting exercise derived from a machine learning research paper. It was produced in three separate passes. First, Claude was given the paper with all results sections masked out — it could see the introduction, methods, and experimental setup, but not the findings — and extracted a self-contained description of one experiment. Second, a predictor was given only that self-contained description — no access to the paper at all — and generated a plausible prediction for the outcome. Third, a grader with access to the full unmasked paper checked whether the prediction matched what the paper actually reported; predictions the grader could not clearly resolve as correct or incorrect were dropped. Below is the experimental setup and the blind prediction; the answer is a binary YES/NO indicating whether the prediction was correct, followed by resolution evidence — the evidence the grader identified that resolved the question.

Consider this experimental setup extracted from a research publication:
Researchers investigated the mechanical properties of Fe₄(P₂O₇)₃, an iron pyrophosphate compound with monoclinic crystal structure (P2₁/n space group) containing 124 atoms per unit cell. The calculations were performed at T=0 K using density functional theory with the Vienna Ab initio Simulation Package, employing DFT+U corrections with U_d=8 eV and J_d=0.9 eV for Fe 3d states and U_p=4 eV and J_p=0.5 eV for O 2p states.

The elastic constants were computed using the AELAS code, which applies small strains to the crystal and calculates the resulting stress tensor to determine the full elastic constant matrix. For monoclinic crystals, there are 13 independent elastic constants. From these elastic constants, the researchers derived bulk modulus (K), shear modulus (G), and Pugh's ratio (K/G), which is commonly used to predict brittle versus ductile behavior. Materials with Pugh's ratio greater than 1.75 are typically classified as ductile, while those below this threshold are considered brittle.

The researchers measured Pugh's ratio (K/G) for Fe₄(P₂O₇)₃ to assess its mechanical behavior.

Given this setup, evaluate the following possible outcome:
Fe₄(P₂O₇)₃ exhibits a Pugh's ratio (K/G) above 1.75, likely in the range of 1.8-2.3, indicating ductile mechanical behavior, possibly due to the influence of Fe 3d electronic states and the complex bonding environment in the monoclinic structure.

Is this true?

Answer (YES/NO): YES